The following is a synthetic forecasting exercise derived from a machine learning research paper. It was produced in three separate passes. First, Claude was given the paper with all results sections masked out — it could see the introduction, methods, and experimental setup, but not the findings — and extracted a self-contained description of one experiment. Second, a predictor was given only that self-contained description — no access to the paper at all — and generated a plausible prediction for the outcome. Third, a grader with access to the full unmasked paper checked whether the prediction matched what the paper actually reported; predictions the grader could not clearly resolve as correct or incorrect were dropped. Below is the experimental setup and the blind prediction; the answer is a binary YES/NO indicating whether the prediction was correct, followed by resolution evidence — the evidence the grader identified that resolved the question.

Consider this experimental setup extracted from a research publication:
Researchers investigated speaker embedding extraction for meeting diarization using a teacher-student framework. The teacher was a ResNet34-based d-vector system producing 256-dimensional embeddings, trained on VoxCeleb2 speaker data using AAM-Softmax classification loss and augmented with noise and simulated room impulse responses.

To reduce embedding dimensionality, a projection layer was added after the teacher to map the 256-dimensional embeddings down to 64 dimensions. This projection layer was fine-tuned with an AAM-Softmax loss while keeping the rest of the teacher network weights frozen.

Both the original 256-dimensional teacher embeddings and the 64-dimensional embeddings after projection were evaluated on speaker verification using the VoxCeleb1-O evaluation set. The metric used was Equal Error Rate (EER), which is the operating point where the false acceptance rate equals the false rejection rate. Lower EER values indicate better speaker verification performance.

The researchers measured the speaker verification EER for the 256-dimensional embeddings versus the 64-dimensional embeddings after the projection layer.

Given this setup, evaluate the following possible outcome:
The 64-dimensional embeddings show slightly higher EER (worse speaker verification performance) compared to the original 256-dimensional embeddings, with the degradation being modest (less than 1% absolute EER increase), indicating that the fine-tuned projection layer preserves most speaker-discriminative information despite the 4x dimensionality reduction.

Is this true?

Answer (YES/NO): YES